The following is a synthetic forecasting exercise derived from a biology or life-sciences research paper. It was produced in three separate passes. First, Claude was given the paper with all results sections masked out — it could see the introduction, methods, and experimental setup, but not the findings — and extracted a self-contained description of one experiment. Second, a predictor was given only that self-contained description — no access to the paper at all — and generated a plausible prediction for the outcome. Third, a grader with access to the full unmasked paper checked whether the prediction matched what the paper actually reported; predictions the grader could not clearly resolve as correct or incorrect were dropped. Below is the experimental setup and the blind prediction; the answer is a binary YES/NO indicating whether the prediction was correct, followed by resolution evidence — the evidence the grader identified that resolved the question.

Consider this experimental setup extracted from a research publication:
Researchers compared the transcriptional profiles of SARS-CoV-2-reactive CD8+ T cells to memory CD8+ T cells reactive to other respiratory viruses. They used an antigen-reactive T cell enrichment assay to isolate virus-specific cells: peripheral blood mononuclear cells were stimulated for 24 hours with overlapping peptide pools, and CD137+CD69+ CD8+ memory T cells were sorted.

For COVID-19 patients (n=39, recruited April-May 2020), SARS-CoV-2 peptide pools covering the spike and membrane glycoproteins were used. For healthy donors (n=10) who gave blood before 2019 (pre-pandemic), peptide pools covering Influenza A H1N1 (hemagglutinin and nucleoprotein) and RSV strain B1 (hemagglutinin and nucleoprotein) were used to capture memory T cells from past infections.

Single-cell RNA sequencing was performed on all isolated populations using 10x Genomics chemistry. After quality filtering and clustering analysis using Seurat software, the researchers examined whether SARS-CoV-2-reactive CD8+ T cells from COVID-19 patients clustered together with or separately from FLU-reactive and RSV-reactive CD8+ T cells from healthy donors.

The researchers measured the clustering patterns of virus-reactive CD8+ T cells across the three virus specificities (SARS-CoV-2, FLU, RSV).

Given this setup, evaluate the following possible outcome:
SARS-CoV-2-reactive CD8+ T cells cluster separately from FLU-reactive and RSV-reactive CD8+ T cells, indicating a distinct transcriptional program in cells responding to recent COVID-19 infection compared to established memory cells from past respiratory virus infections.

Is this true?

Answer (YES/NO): YES